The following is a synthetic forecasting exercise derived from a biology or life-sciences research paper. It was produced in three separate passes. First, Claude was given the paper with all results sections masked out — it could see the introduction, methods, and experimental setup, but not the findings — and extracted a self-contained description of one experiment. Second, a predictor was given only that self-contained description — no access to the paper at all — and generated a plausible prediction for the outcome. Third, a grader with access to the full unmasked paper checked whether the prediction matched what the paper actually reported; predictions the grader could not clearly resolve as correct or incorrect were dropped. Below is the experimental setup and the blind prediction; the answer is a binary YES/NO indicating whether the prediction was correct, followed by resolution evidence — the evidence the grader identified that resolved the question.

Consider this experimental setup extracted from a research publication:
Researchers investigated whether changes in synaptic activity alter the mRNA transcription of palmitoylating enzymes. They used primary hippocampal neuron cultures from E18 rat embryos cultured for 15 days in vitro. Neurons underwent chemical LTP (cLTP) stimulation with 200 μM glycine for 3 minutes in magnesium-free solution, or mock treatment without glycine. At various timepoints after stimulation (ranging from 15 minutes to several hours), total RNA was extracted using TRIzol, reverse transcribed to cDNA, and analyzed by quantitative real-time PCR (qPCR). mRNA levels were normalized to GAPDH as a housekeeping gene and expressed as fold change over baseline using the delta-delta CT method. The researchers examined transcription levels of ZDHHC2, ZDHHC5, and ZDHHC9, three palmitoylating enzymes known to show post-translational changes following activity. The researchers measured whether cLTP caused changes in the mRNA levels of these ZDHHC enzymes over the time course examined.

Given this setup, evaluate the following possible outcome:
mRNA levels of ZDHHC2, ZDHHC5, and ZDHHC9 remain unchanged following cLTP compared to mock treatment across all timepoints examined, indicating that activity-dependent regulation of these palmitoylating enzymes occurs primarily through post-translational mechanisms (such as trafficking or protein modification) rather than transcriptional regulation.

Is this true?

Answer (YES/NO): NO